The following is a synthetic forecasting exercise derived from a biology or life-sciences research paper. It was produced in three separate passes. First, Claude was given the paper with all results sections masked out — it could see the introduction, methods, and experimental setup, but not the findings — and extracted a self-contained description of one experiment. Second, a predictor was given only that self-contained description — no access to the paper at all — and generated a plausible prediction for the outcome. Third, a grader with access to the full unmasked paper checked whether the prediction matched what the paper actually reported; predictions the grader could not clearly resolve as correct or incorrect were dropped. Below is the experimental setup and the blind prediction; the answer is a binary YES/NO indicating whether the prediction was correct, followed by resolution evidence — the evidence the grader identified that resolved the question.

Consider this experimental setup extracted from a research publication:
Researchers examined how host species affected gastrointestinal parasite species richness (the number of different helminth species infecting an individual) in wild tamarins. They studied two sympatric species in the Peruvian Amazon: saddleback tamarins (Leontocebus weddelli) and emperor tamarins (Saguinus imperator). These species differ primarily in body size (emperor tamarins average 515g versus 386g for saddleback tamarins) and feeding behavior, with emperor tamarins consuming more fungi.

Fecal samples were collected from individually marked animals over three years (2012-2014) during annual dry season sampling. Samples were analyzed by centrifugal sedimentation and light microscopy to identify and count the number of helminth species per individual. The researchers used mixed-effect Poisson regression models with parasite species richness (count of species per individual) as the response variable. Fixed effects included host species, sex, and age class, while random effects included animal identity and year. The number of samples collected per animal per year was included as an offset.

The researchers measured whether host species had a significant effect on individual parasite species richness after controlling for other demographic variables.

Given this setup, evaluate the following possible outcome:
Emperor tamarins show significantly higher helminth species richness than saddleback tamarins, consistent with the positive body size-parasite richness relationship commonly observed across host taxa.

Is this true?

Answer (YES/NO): NO